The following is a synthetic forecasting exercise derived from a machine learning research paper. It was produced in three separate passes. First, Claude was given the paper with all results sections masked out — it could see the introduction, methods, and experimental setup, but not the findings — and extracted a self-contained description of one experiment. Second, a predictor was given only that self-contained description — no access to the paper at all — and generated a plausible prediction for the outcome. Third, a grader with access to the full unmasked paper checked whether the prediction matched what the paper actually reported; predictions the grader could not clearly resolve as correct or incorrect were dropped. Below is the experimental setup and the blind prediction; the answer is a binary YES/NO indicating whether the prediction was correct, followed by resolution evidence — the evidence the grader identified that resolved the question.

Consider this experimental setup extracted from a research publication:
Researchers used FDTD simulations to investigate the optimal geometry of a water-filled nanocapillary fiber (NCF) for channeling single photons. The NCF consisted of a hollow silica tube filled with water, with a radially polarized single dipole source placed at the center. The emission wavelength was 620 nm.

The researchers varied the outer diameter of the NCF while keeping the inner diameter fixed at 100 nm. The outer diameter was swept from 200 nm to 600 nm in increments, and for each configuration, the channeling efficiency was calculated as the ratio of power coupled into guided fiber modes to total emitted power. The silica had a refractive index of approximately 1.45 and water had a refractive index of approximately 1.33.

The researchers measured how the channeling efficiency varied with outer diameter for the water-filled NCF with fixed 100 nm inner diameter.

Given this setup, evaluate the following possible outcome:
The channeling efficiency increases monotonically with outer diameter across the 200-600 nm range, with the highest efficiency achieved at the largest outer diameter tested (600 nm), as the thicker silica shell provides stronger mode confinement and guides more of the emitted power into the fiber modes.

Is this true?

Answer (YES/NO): NO